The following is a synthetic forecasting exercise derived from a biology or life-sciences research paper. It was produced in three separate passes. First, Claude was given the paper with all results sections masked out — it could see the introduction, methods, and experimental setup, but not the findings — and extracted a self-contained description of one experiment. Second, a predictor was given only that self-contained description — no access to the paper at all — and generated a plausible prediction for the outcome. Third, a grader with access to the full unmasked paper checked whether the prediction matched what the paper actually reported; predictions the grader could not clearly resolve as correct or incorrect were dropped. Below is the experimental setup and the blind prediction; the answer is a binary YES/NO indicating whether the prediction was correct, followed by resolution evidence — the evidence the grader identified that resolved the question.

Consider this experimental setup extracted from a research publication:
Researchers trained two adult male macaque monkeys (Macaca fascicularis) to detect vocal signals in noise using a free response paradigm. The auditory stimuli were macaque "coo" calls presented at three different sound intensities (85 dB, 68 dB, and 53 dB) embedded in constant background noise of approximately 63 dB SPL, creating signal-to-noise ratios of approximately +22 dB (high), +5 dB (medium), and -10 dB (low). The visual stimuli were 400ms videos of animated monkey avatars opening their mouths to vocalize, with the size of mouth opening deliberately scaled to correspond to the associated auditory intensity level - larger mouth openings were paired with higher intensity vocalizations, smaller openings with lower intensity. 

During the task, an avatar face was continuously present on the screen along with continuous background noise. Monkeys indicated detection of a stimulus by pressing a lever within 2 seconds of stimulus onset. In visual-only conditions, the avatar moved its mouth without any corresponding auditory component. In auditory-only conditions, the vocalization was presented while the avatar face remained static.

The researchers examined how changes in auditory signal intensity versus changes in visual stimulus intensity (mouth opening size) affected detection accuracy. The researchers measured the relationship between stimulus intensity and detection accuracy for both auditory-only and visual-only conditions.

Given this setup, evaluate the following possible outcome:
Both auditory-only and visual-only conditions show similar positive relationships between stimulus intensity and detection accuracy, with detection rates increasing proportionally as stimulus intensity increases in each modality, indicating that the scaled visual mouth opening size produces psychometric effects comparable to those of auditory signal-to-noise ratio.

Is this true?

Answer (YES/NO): NO